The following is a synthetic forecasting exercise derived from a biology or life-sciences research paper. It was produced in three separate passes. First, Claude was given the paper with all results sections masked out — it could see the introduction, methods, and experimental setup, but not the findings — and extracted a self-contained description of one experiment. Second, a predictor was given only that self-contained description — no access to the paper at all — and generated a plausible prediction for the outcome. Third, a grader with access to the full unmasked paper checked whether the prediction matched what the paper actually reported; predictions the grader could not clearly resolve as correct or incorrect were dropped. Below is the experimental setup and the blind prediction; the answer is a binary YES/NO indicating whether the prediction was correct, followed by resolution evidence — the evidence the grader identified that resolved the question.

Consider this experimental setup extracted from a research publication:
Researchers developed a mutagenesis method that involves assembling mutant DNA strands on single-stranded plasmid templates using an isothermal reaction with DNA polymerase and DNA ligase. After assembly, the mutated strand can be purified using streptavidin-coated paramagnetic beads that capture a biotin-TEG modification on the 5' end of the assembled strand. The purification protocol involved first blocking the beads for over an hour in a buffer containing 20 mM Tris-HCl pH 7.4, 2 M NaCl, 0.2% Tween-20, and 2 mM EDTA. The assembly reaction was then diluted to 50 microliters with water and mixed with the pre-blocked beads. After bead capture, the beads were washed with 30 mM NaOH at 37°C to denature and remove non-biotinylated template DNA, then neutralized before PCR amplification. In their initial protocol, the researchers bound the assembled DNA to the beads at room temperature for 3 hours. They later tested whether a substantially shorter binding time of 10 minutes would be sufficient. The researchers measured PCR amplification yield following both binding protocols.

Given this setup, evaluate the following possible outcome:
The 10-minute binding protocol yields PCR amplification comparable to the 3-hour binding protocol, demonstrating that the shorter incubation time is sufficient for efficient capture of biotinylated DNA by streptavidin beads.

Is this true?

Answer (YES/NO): NO